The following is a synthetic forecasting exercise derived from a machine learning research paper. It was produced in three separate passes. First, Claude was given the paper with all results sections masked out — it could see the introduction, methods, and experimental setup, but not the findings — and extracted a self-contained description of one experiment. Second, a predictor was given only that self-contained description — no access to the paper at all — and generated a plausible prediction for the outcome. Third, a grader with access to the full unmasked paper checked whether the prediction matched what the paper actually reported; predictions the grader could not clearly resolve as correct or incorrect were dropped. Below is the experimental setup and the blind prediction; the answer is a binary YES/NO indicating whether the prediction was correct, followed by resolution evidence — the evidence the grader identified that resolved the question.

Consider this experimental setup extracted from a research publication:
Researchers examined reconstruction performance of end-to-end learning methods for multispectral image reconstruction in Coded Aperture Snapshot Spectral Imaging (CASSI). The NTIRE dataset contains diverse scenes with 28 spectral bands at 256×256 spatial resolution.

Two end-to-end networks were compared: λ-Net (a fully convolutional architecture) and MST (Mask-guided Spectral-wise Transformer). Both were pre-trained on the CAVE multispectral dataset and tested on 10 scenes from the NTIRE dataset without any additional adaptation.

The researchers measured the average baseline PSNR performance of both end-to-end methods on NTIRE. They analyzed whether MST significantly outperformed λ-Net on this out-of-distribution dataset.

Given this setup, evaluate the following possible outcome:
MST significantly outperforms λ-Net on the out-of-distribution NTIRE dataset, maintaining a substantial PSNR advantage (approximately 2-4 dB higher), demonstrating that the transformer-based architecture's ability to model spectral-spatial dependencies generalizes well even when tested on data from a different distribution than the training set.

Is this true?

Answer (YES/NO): YES